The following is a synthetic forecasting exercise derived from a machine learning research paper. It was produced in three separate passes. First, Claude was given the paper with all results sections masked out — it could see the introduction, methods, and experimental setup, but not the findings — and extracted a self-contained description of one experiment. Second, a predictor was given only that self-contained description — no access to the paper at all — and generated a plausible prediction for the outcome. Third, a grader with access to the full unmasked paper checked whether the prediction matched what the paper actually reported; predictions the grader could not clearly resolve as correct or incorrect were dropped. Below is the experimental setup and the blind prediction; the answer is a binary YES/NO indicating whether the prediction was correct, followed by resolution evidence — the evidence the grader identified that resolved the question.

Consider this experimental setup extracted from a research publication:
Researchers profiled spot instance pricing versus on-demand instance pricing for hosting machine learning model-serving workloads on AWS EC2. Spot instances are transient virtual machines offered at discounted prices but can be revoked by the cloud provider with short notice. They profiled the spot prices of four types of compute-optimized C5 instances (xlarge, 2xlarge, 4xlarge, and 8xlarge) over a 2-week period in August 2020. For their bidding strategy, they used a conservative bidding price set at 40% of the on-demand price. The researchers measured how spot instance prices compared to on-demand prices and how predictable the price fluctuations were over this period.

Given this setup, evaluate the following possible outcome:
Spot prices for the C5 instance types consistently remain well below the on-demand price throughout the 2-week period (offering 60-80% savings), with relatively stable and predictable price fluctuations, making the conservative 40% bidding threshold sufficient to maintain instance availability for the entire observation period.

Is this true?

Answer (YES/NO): NO